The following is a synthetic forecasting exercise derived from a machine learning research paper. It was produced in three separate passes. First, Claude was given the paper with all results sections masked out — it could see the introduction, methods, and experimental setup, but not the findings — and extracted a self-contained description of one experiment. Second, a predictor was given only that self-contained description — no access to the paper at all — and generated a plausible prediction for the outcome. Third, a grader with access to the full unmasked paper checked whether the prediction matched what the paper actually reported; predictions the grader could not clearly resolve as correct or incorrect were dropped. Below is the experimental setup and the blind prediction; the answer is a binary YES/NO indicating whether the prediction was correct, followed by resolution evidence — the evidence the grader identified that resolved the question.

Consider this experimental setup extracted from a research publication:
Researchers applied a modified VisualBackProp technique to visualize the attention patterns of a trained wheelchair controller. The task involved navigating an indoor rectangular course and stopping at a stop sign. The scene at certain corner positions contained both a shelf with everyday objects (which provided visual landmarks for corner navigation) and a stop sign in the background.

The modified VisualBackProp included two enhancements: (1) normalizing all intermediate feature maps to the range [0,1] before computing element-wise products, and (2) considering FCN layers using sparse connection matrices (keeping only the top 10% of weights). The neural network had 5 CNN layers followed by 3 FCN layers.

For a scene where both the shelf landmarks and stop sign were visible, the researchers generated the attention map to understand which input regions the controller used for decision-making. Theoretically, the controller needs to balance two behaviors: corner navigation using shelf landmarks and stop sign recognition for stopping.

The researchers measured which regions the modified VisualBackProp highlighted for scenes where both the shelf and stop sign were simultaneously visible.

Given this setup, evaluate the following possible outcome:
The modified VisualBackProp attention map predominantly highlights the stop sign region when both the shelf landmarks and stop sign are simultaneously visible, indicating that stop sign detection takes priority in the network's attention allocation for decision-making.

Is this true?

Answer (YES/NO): YES